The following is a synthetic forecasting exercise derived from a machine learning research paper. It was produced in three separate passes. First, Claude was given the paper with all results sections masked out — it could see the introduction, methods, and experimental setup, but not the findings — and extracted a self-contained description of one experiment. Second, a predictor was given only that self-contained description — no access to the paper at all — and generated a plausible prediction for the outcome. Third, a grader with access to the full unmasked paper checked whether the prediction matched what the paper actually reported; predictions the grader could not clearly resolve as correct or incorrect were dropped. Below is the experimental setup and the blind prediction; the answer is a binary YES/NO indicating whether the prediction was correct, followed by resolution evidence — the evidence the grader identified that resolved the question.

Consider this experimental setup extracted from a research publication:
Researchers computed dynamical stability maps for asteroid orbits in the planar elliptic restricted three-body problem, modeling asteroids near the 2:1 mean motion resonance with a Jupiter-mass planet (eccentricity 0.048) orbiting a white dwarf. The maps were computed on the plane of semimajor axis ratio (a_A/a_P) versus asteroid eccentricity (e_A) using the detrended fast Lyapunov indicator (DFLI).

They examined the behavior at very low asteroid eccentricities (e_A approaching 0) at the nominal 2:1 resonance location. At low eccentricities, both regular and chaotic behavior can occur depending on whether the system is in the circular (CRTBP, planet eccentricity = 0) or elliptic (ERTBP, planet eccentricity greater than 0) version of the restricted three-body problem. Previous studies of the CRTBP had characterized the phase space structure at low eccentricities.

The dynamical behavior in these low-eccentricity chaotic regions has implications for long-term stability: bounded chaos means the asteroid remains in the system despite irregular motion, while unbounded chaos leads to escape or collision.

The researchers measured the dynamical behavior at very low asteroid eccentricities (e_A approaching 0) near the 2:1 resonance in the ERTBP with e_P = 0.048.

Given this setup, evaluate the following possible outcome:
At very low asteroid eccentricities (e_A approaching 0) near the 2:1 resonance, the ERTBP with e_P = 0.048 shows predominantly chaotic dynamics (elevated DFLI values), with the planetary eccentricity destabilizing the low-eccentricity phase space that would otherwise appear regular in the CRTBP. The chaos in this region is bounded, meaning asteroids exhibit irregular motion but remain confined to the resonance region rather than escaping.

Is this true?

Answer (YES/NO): YES